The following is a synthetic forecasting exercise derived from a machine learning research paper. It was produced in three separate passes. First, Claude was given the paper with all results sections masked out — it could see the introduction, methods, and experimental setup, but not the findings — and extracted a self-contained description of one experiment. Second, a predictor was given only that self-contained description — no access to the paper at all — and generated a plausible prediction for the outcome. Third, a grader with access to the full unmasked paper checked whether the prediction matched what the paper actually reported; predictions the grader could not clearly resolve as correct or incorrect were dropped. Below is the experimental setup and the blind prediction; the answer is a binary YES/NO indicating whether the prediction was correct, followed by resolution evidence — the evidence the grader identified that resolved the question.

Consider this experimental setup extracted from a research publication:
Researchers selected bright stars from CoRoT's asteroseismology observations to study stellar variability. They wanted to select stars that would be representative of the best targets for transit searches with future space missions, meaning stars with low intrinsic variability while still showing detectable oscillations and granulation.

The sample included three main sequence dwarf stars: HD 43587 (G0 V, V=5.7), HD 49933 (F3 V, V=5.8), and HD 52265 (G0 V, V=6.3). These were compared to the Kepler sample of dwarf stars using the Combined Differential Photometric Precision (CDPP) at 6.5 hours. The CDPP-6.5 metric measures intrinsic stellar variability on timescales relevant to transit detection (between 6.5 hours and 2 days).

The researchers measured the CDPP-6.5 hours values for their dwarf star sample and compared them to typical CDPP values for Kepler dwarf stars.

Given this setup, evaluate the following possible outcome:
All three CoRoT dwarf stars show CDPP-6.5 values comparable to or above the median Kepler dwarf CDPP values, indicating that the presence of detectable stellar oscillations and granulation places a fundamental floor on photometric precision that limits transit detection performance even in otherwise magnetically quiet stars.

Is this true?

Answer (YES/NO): NO